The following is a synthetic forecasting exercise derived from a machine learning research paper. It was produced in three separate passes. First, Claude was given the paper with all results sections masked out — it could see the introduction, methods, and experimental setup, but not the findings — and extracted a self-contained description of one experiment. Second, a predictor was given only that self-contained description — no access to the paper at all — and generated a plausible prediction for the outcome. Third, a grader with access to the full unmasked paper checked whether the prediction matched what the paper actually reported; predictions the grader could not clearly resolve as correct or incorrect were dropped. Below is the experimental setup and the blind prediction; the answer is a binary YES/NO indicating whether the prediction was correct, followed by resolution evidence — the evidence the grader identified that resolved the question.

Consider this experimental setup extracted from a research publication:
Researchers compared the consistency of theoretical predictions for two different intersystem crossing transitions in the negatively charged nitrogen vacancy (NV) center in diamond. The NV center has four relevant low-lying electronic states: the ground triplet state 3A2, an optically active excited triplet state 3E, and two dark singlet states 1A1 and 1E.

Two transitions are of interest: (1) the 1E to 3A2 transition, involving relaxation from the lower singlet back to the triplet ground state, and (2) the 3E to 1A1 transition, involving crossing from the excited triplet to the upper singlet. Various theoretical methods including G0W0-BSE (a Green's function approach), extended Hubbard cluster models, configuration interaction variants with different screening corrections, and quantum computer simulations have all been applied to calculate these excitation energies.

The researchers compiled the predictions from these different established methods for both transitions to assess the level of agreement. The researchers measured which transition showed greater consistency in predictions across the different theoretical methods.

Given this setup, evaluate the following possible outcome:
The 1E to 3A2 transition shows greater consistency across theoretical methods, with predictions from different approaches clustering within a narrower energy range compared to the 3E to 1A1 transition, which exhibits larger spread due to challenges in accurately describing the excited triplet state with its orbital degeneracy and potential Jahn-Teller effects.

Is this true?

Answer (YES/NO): YES